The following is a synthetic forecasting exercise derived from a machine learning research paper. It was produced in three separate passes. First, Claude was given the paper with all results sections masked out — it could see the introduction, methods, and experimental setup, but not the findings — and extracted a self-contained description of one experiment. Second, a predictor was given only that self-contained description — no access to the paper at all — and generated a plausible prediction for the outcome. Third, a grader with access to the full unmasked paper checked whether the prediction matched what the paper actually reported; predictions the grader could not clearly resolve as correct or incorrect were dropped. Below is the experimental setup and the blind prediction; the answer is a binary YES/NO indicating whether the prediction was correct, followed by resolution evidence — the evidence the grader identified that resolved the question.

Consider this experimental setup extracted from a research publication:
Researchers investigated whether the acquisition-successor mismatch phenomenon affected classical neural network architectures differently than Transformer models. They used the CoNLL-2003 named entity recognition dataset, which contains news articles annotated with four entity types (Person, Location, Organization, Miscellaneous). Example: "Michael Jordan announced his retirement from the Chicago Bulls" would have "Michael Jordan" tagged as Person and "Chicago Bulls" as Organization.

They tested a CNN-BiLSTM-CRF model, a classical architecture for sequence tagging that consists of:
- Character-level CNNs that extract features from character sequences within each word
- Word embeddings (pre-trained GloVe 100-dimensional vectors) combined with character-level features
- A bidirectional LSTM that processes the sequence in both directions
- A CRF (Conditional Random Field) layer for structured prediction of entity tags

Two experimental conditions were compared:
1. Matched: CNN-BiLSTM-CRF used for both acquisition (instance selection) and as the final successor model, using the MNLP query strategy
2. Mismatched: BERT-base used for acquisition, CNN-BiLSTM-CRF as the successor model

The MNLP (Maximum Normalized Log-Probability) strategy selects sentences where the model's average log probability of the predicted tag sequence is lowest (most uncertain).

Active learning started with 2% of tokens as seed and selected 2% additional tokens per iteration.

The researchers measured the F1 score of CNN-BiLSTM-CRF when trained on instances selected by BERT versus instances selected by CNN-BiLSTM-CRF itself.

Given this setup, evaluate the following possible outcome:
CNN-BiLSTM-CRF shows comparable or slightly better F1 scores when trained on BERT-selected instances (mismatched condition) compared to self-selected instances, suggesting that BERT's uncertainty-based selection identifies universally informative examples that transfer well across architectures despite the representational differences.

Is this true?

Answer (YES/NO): NO